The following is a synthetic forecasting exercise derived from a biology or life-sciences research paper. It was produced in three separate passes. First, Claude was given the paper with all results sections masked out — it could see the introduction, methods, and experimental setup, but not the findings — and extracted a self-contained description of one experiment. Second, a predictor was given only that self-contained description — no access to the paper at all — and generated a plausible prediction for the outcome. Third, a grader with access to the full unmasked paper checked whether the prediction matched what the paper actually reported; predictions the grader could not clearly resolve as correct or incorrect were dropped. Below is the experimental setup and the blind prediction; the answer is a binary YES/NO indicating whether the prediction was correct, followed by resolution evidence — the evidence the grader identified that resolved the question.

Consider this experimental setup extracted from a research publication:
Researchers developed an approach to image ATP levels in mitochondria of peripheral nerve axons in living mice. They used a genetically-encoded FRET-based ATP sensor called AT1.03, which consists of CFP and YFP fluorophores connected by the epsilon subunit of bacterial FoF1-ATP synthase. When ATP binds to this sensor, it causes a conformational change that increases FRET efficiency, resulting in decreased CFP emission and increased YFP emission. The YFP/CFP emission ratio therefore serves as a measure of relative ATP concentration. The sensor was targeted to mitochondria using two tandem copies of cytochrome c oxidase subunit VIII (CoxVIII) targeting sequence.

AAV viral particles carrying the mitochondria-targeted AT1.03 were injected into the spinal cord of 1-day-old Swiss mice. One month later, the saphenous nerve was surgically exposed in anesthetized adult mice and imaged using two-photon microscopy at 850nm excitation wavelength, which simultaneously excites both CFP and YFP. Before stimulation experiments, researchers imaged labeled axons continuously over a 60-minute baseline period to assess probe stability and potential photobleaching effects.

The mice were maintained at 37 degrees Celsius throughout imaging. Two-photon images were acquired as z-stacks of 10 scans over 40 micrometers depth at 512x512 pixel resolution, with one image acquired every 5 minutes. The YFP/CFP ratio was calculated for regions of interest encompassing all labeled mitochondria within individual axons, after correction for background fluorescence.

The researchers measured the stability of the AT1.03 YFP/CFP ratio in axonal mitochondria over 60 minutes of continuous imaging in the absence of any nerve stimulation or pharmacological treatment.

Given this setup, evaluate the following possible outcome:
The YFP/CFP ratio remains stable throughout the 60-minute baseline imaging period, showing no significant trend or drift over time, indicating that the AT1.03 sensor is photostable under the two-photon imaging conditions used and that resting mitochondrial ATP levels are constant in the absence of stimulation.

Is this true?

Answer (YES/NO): YES